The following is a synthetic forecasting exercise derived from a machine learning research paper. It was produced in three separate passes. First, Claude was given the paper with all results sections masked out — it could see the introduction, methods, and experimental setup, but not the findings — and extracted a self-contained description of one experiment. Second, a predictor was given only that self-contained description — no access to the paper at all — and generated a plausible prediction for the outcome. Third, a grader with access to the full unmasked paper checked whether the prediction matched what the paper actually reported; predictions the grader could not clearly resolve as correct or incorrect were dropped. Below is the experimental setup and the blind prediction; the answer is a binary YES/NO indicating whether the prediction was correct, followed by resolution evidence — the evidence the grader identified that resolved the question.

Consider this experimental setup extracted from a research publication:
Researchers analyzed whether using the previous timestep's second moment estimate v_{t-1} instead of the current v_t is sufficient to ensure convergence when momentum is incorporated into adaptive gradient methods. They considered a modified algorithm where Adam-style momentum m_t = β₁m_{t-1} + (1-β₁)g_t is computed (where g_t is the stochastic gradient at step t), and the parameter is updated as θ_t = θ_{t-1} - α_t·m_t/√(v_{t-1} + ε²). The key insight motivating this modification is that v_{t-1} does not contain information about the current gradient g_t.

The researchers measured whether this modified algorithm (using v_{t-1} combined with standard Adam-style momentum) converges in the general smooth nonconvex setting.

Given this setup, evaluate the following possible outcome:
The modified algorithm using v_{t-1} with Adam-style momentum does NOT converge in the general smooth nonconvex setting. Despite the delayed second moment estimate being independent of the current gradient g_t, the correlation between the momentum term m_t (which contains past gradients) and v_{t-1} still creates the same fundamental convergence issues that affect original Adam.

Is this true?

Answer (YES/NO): YES